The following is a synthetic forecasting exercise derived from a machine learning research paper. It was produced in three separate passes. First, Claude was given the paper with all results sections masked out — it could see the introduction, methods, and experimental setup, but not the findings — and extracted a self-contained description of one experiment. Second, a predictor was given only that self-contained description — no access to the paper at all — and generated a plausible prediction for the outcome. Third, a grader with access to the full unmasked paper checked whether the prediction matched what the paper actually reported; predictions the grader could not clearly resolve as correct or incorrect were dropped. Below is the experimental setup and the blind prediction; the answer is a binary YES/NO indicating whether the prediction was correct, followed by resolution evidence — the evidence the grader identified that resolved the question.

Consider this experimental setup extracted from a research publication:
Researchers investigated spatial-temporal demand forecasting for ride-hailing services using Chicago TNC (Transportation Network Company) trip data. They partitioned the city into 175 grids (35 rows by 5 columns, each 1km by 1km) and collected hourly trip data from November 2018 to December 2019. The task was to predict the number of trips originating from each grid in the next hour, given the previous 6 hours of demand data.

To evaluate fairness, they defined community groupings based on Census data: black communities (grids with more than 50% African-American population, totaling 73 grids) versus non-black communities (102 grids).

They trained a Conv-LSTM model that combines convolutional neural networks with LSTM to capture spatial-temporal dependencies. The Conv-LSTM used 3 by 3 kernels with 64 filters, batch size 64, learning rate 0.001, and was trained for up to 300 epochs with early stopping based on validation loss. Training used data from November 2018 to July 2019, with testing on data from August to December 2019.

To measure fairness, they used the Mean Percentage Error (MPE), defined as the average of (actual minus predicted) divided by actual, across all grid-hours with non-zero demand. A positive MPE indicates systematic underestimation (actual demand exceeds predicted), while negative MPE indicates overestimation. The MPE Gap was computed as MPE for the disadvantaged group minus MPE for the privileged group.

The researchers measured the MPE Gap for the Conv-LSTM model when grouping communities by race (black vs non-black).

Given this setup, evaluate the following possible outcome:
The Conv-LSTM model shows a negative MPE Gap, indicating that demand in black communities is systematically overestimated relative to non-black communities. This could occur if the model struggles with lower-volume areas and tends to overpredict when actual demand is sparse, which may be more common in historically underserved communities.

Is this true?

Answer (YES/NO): NO